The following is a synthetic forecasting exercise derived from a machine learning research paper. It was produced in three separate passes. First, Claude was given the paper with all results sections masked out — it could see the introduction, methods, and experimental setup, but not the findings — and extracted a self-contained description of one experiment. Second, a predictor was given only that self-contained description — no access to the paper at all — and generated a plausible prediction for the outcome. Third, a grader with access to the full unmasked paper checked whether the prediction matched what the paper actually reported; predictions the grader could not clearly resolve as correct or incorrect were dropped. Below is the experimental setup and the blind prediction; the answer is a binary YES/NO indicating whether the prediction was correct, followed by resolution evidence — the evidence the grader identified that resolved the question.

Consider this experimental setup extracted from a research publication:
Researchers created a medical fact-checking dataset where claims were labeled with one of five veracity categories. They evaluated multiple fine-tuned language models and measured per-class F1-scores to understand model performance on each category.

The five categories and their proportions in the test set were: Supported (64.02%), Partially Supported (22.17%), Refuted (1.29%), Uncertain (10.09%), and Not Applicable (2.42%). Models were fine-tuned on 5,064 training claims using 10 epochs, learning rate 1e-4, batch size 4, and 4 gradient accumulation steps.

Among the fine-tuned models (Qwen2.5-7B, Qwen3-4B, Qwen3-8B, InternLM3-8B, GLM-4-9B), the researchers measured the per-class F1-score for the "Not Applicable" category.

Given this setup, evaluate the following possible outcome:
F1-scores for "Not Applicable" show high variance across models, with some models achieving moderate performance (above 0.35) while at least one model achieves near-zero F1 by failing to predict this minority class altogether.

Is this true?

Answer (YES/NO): NO